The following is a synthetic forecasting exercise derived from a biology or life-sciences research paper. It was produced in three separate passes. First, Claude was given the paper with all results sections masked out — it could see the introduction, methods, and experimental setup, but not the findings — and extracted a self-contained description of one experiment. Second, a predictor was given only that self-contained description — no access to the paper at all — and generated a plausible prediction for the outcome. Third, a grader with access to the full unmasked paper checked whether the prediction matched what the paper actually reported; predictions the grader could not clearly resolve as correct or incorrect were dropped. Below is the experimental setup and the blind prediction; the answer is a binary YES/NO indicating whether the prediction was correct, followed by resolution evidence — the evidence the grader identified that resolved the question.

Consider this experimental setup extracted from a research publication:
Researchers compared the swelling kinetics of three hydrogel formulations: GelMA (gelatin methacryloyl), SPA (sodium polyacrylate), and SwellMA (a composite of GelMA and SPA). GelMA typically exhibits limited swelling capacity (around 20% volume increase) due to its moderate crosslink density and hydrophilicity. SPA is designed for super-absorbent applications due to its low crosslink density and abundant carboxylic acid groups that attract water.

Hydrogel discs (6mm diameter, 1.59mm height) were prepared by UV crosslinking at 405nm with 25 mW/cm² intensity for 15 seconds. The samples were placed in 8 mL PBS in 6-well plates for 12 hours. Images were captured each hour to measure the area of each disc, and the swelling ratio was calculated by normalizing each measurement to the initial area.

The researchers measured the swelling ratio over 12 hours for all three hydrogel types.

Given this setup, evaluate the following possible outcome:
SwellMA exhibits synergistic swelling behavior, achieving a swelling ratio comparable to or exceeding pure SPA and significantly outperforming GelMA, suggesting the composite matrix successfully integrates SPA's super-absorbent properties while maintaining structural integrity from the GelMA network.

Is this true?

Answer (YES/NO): NO